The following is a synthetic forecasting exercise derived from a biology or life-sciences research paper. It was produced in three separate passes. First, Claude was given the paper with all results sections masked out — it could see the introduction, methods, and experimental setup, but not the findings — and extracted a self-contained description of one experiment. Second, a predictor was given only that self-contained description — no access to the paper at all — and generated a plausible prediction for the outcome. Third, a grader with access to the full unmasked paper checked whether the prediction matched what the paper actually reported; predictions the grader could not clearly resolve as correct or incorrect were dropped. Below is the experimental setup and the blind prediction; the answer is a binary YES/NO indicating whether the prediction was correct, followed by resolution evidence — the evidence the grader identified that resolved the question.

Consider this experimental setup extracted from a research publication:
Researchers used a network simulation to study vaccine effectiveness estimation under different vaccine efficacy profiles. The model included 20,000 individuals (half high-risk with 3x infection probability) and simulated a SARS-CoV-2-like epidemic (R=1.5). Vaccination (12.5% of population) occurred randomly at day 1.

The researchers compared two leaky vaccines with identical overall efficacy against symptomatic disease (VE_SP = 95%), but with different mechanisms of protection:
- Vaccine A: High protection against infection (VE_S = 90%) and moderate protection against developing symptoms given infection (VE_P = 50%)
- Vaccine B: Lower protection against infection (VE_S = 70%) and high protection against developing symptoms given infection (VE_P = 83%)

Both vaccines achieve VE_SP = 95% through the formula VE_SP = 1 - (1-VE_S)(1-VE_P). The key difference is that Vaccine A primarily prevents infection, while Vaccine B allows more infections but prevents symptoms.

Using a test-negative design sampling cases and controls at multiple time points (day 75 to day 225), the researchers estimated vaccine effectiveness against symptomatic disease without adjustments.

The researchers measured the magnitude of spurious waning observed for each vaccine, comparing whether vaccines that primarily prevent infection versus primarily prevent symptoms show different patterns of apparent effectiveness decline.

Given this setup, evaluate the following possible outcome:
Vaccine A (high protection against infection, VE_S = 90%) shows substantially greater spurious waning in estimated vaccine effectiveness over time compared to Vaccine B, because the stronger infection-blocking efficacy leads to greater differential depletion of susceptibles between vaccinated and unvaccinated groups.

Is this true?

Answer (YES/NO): NO